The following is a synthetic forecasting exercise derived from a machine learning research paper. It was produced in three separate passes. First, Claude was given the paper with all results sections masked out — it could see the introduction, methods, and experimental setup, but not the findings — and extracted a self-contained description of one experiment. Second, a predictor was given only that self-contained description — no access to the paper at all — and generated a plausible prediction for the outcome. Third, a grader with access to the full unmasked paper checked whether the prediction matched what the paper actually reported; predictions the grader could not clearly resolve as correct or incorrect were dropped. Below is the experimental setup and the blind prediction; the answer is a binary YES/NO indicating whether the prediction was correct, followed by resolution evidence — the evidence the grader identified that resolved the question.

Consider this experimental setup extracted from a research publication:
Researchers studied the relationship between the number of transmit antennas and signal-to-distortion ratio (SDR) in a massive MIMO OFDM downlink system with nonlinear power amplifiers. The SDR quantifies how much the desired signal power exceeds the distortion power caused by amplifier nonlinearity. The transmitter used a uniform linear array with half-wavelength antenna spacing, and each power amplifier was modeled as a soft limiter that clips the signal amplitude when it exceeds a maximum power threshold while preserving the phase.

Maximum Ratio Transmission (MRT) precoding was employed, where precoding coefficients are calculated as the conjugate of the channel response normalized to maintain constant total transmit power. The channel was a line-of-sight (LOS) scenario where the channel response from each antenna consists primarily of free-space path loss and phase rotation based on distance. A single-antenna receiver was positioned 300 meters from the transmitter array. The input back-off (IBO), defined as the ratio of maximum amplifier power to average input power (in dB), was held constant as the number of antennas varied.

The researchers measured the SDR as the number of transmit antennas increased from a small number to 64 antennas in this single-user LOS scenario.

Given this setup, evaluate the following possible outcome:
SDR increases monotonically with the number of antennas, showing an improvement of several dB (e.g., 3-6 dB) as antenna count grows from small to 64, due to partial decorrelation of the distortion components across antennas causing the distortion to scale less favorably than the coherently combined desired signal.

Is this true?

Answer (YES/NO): NO